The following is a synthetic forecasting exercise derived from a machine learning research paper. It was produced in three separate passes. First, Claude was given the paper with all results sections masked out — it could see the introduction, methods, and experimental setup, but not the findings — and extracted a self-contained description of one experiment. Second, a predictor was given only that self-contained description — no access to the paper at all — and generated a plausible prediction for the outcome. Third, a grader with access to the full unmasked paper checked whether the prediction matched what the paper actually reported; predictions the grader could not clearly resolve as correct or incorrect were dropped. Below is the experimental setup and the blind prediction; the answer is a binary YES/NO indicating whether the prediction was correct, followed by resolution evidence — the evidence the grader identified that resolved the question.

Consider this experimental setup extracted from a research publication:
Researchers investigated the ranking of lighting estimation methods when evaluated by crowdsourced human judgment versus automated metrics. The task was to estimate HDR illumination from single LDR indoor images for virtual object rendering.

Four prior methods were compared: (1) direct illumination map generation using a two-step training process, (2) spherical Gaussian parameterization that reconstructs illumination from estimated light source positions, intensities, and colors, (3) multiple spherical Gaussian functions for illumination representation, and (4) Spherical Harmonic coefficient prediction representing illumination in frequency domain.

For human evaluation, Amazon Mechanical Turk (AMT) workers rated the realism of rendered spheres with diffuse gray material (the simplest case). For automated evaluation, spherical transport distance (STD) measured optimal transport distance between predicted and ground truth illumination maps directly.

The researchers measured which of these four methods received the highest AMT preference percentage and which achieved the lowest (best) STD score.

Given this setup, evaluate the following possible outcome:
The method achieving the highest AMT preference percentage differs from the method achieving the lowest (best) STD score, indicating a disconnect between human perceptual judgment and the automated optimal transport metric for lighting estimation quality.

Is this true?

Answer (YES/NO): NO